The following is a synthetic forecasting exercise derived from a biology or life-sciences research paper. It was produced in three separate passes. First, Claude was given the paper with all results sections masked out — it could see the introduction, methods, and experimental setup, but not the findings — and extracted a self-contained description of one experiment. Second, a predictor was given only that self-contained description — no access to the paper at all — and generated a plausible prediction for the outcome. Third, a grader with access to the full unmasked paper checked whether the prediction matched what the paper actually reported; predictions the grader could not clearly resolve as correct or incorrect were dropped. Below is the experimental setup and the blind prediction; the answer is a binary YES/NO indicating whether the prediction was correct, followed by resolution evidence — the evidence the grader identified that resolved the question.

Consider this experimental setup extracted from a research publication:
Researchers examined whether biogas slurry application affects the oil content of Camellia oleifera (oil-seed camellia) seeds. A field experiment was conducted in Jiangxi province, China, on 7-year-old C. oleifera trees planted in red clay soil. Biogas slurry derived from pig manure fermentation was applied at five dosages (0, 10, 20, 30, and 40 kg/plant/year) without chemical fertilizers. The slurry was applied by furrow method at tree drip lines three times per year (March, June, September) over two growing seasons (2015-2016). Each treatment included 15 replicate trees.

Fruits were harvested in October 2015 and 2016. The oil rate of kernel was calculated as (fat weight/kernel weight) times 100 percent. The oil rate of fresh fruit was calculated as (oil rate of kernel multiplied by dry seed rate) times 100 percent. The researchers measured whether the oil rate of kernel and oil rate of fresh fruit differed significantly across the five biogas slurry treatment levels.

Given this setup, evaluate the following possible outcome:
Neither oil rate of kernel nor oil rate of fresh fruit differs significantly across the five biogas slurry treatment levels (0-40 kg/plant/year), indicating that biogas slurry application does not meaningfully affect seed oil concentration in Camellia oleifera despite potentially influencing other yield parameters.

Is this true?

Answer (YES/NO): NO